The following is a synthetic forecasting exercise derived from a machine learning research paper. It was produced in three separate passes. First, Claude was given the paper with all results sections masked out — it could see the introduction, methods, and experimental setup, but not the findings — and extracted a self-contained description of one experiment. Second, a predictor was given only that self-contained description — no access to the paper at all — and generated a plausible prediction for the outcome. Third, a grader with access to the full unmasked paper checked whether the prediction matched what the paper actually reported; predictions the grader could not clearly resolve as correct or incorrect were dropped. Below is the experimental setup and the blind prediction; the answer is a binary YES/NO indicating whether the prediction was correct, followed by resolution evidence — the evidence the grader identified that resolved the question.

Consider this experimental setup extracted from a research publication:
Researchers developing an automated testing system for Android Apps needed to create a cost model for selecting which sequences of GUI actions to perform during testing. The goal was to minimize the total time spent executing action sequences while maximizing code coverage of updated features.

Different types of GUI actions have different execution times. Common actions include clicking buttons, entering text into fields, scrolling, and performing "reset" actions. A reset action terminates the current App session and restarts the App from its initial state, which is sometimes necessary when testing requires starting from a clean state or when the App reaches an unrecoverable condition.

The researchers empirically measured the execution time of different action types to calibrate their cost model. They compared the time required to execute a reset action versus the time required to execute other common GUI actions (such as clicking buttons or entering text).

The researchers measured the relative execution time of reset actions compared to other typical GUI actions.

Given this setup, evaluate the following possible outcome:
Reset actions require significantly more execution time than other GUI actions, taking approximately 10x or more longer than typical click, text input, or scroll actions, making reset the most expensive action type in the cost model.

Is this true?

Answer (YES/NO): YES